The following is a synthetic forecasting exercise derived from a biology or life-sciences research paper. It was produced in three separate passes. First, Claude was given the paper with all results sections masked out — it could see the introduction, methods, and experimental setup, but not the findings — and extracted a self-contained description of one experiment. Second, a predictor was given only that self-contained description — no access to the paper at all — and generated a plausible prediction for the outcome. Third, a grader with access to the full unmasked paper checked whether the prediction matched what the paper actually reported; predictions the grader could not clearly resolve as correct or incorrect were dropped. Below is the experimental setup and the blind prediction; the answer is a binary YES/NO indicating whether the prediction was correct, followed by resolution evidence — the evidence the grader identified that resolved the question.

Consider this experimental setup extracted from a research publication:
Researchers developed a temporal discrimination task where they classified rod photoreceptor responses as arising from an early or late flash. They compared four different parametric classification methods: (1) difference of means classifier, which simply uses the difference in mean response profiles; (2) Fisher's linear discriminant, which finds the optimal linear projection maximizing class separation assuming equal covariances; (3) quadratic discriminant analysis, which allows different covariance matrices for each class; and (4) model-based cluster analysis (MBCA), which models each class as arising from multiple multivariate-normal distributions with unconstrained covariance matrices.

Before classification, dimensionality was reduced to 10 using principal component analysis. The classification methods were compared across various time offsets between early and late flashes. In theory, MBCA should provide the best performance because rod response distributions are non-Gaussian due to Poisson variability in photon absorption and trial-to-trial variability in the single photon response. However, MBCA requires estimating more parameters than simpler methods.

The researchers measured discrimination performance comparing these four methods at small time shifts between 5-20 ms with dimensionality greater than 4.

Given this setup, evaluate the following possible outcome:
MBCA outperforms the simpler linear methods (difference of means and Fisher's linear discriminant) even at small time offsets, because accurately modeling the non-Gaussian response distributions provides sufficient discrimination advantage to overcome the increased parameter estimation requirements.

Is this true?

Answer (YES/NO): NO